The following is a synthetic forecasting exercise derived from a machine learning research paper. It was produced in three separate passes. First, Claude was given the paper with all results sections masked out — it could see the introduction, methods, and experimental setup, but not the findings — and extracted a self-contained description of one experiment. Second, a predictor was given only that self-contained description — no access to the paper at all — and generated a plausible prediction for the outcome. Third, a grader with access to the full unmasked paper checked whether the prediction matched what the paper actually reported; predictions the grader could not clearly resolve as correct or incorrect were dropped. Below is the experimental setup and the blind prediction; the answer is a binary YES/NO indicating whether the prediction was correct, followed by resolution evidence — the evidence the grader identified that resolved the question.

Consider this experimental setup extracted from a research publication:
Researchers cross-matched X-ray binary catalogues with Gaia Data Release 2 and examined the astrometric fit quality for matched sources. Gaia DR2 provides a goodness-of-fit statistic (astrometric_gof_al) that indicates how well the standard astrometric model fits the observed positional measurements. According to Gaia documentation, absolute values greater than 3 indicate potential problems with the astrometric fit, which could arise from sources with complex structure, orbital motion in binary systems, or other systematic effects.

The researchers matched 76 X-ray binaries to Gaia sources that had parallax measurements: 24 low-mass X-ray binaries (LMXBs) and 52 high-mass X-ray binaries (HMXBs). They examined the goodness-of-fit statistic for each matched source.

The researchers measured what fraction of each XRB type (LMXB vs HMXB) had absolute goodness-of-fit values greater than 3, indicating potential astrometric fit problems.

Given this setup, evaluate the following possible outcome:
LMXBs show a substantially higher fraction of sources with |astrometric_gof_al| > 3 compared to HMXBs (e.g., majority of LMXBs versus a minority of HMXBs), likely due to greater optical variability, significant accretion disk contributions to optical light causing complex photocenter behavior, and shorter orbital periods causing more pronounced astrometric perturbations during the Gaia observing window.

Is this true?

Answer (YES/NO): NO